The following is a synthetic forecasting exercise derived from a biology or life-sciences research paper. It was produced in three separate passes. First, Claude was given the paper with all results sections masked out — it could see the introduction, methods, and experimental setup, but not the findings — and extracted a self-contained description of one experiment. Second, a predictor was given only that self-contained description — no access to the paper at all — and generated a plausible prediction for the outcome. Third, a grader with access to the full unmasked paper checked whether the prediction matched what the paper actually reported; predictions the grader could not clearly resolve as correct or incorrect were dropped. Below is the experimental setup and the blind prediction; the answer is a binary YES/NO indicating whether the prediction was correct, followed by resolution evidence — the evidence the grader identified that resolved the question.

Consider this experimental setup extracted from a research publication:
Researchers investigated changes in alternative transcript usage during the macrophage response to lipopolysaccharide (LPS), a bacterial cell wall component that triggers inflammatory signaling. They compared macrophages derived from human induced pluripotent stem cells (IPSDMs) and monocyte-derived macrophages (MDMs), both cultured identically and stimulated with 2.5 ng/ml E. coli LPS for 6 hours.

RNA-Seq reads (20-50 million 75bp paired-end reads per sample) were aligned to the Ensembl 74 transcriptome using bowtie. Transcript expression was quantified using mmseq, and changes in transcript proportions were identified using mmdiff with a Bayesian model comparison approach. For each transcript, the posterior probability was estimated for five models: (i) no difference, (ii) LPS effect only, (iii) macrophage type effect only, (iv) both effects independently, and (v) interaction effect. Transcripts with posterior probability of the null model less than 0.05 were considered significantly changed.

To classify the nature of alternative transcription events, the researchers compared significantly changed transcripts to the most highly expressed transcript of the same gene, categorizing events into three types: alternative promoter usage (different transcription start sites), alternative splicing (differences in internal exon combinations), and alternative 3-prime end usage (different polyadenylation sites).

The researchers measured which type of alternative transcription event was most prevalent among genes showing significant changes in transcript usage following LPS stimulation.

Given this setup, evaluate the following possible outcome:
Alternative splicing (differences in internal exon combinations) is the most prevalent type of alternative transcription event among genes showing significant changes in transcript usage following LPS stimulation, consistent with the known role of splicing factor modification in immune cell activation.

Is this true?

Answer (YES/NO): NO